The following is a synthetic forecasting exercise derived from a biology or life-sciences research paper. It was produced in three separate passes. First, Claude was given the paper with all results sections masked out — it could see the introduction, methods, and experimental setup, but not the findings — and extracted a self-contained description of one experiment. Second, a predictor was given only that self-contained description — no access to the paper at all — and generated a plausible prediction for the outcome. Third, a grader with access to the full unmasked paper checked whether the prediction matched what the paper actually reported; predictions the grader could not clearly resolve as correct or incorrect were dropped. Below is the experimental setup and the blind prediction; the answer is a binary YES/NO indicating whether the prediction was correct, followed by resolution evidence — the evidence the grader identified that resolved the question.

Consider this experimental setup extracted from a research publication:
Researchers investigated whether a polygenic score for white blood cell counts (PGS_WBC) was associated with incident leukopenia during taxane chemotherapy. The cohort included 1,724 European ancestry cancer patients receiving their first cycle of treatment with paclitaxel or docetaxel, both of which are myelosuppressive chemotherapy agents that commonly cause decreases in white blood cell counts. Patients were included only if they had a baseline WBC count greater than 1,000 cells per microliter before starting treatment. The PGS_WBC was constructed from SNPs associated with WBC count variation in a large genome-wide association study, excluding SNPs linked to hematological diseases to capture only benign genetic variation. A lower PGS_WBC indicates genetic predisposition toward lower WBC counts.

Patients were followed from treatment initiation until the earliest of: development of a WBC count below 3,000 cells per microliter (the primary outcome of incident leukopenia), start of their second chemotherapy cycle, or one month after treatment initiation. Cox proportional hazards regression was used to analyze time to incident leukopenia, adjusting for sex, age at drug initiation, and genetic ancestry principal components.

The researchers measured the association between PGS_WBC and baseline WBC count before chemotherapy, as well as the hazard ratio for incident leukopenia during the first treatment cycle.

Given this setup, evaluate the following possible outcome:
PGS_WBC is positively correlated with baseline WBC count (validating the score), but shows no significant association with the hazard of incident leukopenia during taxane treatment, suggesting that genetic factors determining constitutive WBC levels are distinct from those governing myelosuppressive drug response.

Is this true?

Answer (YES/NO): NO